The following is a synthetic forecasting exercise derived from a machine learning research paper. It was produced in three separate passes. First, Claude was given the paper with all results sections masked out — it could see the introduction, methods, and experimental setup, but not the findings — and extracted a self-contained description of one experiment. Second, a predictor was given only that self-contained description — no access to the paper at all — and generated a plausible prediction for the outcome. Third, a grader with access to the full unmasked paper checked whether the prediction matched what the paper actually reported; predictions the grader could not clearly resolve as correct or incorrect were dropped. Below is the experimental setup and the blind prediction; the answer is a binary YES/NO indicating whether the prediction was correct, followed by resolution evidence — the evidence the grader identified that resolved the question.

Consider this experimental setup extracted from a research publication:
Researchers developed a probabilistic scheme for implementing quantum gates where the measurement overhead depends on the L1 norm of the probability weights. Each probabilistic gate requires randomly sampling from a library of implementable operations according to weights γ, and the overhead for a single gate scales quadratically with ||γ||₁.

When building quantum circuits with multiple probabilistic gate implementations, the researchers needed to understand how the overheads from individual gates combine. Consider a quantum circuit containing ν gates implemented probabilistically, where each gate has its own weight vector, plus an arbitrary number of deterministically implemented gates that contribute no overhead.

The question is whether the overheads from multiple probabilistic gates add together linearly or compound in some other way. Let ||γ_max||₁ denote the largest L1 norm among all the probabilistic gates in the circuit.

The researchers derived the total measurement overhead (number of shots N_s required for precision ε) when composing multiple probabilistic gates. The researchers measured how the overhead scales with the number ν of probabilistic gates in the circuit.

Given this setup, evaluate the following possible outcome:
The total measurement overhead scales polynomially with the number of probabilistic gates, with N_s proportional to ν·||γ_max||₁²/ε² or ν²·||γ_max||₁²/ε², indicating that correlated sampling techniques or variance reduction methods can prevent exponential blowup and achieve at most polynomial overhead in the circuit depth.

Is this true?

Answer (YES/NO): NO